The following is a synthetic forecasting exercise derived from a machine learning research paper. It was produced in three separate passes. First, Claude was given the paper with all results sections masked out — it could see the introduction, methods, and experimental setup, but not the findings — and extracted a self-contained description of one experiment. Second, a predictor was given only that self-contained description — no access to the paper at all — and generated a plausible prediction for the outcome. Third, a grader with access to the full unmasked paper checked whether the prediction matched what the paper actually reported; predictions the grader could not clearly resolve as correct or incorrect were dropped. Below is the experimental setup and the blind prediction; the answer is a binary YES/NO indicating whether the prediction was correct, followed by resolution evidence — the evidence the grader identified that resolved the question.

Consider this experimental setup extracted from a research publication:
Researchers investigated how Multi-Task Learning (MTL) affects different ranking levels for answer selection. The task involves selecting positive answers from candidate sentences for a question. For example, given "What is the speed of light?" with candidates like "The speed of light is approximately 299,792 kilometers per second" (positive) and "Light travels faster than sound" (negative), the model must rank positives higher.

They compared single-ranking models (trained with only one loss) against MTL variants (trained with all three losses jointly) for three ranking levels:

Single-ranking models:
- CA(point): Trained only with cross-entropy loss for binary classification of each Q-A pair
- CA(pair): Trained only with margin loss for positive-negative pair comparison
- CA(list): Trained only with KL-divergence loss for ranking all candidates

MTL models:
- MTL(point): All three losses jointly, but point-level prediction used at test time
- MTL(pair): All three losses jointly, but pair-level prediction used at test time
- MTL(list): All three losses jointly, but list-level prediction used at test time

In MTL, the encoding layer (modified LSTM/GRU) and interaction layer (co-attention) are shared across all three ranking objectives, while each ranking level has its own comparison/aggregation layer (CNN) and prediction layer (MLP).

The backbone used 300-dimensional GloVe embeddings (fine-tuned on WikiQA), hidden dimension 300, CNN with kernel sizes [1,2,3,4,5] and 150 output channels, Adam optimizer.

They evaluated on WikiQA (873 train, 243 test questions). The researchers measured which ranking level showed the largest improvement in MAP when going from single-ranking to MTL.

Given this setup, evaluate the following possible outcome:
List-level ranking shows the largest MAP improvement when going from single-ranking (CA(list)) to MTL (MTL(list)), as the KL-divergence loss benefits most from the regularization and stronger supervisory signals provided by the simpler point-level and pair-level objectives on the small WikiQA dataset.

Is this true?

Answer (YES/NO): NO